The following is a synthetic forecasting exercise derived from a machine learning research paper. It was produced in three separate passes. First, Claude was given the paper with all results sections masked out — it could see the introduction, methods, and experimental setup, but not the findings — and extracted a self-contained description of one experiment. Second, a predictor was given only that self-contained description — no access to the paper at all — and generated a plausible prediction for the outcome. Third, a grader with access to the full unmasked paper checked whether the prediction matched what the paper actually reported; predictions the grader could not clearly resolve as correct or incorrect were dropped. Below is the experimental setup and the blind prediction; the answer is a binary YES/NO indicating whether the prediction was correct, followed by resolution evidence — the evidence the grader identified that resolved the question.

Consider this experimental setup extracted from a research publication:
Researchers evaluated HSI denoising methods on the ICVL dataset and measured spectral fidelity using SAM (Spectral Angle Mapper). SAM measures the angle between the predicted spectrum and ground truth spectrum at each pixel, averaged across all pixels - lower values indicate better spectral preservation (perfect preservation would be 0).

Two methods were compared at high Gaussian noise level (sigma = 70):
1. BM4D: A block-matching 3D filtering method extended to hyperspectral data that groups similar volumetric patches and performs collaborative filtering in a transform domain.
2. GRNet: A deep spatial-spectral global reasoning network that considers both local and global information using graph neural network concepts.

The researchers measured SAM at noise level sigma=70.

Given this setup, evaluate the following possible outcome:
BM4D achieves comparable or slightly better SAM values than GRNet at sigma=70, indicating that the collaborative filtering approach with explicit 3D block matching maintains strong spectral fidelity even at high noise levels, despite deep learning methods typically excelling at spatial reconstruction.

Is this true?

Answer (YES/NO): NO